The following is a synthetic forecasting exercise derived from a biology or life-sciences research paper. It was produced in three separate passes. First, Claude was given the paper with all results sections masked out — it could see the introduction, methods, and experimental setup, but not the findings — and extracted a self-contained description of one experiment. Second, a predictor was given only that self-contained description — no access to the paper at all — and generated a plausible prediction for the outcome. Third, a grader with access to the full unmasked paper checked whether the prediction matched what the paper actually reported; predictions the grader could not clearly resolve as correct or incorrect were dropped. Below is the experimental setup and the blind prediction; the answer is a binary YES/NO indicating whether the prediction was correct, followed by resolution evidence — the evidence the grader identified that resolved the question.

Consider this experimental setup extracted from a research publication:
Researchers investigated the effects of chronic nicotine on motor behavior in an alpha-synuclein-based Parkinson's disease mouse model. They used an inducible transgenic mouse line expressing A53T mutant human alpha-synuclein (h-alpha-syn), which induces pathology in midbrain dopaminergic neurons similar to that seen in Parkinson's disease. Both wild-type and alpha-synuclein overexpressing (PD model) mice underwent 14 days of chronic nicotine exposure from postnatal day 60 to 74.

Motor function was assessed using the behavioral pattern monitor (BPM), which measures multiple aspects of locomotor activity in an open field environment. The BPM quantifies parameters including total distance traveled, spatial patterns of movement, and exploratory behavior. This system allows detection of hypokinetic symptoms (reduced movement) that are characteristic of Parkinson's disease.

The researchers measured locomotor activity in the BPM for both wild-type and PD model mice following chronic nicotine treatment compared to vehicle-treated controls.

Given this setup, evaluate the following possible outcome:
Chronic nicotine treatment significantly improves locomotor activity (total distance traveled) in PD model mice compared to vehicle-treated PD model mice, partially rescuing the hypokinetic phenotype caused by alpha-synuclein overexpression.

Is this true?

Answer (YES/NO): YES